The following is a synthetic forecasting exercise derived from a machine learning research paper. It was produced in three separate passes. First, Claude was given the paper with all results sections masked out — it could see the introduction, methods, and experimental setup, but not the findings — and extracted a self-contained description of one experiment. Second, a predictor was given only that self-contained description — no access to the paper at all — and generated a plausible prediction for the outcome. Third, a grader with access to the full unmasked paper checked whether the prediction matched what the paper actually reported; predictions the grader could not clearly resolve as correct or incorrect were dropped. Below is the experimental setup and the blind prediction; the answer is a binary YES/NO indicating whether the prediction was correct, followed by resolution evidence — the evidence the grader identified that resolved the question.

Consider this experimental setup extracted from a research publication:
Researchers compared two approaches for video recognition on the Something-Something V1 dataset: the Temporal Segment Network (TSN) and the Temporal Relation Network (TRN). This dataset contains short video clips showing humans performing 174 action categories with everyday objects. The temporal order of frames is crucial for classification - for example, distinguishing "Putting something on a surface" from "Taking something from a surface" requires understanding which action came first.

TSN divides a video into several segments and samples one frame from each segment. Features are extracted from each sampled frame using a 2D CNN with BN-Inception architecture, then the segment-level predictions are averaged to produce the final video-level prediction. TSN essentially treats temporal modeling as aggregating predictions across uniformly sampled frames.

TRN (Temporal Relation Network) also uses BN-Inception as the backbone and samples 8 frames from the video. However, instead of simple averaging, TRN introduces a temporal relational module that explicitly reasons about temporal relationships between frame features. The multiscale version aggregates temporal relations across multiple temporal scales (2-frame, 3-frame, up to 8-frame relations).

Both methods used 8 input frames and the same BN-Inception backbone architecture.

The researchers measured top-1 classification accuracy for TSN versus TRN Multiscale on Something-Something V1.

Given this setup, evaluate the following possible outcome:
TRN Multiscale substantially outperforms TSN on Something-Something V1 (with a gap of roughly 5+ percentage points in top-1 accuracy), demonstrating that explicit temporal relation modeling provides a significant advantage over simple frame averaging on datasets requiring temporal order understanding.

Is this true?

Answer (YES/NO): YES